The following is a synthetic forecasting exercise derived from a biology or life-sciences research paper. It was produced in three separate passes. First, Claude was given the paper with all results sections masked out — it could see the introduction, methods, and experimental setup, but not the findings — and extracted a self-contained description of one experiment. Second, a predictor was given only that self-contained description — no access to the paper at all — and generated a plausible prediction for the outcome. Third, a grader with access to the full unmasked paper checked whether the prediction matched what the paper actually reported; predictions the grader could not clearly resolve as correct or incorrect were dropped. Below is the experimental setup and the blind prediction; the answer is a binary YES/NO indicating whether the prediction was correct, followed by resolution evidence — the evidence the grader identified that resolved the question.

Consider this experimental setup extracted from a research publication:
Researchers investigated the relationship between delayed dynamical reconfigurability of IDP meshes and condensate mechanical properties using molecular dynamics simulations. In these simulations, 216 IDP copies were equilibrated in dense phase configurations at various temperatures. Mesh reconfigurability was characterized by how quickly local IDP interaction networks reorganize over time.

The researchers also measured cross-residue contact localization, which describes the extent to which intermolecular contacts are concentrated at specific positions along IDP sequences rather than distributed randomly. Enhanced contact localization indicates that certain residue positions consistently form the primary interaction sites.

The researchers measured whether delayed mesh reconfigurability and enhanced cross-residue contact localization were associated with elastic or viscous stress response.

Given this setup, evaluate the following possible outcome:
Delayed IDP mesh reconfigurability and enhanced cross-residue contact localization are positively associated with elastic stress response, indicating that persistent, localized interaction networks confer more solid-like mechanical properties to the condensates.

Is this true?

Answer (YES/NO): YES